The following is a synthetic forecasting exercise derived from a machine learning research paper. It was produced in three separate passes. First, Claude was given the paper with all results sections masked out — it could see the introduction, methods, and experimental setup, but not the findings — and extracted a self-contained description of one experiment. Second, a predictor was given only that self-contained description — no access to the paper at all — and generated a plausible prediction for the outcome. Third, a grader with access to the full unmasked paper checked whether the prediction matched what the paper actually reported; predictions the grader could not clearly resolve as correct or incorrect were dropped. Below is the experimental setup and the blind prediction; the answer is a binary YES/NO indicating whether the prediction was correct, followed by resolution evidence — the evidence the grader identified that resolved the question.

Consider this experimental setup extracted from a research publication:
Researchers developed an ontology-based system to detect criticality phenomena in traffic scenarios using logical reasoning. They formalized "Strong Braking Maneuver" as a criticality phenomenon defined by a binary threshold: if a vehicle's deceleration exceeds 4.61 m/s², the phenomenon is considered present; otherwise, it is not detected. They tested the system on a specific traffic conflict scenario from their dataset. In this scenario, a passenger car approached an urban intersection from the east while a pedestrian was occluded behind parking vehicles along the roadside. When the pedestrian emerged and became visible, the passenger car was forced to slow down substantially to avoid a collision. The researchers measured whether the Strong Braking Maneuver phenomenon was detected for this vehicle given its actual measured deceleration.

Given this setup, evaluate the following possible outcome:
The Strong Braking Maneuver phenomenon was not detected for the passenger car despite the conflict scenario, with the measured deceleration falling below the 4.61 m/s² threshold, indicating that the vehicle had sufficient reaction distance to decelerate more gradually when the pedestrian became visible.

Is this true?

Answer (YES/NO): YES